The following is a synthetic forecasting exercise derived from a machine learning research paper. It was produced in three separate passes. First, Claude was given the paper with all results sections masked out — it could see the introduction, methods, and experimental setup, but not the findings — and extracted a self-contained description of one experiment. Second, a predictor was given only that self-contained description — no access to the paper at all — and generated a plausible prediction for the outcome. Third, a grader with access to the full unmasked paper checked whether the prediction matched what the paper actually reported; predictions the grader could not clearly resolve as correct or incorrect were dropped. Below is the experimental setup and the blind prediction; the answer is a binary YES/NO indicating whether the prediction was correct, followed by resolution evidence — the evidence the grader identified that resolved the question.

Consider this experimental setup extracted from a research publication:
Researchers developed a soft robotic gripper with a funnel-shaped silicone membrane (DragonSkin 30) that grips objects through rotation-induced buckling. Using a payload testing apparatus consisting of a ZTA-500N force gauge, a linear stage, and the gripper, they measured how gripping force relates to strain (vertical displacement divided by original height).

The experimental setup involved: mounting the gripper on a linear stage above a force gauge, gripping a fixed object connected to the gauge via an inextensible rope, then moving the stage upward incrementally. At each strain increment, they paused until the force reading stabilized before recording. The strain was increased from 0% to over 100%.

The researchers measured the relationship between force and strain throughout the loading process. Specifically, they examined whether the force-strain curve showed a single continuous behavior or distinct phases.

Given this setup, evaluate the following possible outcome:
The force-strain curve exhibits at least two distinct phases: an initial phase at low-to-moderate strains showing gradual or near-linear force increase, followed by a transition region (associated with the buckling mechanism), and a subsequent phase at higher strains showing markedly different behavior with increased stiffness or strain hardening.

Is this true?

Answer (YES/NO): YES